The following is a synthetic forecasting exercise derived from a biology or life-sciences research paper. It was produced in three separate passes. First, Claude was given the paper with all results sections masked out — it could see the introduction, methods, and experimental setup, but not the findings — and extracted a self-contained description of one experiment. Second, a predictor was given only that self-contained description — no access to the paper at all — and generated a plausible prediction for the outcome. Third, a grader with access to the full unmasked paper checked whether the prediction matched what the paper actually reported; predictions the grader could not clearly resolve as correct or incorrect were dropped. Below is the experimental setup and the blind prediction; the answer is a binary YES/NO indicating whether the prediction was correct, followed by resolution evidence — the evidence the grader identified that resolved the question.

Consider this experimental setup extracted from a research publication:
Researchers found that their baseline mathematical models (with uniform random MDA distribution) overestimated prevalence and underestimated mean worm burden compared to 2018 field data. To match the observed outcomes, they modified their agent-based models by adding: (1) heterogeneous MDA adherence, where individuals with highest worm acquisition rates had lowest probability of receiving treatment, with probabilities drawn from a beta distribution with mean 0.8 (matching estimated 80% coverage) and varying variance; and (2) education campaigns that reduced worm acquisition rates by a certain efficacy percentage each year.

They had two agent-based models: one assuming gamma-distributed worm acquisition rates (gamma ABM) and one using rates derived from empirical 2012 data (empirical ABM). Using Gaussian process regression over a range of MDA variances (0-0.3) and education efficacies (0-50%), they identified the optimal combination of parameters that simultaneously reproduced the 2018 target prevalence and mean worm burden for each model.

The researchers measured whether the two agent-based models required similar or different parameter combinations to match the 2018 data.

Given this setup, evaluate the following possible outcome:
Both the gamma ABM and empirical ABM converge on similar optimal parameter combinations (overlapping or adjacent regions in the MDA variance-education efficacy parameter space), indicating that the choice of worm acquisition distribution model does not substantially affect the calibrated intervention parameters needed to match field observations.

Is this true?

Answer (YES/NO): NO